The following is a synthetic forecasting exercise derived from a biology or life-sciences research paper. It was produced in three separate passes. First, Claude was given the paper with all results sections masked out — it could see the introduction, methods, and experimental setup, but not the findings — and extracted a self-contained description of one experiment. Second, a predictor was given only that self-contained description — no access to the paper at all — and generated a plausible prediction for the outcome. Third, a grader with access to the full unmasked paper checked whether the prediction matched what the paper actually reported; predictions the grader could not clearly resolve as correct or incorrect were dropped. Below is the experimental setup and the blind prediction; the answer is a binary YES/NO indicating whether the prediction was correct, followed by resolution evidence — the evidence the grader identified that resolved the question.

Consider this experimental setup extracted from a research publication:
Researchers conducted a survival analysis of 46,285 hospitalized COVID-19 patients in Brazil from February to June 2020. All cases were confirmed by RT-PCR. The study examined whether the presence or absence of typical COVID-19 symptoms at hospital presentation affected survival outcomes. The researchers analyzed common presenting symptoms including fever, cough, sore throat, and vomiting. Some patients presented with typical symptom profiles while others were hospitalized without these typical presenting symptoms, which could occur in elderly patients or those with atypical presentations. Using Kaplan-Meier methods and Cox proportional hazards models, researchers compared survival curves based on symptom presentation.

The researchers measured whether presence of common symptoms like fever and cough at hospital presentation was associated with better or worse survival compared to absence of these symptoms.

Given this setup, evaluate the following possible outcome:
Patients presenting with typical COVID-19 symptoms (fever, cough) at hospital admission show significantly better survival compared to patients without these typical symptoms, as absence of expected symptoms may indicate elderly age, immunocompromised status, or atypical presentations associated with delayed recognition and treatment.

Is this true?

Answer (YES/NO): YES